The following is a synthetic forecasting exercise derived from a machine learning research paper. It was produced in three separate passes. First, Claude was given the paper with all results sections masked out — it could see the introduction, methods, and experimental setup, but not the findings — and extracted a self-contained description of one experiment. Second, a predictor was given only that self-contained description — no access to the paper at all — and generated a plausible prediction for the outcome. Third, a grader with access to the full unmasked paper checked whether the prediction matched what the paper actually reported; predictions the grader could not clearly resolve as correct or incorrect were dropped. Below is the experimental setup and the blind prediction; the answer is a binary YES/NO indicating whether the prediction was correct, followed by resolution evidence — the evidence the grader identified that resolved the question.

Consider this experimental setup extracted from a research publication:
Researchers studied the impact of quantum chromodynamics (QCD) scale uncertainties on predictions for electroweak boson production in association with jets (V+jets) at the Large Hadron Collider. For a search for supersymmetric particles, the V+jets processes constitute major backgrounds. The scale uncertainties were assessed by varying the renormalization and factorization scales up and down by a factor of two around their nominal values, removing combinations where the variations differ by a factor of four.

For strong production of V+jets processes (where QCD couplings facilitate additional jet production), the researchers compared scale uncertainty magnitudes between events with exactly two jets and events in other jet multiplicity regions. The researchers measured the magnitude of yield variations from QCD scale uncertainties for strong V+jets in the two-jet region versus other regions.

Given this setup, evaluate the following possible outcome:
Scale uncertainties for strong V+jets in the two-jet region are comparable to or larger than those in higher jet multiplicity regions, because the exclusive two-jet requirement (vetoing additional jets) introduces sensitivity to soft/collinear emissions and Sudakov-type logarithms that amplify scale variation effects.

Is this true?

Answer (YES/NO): YES